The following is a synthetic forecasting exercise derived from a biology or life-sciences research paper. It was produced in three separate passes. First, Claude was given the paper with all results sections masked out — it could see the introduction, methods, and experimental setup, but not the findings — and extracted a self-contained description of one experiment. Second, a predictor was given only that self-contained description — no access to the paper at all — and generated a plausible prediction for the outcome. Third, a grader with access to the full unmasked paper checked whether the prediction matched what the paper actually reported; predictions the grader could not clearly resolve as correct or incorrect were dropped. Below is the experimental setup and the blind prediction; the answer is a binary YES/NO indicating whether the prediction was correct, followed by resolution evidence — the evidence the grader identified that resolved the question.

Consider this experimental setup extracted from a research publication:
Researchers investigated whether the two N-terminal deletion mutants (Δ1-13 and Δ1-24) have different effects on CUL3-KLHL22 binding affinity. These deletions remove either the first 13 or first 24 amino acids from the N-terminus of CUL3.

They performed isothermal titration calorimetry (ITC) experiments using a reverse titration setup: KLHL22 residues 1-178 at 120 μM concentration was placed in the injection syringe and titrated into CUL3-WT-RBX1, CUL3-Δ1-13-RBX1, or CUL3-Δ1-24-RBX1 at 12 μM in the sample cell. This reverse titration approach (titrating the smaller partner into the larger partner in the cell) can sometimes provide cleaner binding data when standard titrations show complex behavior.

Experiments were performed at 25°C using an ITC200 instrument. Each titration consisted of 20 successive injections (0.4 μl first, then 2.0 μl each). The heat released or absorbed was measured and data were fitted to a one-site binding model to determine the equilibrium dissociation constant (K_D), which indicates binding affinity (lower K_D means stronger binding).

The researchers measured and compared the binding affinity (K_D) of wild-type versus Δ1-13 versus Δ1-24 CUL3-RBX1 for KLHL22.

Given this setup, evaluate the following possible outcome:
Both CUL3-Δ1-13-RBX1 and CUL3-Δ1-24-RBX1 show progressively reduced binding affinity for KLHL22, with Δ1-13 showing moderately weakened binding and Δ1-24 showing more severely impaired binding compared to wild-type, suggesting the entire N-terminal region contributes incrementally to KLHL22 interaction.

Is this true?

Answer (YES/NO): YES